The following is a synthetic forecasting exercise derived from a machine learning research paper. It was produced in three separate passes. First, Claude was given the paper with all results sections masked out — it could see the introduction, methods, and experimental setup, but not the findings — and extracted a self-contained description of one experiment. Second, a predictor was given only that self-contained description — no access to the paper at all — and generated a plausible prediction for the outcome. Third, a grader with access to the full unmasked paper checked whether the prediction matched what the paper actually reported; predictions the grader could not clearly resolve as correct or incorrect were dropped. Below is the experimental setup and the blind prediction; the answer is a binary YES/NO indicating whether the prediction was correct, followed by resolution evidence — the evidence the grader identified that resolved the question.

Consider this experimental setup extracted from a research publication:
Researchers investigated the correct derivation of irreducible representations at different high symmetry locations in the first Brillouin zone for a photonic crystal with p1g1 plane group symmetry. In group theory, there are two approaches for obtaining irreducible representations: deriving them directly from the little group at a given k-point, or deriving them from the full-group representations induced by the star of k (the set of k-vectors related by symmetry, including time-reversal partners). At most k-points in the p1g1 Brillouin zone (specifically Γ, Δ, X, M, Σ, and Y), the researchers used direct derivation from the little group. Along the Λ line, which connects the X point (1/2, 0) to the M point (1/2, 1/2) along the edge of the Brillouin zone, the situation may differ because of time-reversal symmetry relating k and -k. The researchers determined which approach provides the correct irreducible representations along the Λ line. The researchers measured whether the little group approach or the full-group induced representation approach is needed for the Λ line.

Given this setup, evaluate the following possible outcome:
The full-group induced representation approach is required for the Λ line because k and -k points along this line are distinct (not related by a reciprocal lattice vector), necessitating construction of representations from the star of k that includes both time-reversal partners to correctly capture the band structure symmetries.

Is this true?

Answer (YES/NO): YES